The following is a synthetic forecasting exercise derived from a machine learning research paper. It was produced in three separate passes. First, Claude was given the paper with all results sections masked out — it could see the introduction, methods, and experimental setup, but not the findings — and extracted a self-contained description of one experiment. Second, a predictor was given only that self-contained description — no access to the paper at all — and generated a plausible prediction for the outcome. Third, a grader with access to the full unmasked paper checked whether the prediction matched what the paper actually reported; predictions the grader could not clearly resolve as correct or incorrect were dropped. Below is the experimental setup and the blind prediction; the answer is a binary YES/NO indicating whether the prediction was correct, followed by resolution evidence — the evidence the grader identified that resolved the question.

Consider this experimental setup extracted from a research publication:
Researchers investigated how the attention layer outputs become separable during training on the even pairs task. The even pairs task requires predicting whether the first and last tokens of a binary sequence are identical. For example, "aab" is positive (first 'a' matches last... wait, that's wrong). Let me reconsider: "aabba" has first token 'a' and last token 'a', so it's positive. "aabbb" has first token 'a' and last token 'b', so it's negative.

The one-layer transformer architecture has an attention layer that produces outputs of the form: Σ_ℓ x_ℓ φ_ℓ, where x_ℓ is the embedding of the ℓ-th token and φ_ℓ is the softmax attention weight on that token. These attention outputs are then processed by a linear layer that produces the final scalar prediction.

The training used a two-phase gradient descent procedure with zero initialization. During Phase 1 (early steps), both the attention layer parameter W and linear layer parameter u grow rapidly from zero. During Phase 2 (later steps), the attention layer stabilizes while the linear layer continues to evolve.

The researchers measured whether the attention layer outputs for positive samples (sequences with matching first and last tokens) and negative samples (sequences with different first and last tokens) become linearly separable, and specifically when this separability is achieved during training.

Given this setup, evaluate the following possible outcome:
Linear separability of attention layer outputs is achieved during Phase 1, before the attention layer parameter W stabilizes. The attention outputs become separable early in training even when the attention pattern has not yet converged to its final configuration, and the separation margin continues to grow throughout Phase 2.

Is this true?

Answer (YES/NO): NO